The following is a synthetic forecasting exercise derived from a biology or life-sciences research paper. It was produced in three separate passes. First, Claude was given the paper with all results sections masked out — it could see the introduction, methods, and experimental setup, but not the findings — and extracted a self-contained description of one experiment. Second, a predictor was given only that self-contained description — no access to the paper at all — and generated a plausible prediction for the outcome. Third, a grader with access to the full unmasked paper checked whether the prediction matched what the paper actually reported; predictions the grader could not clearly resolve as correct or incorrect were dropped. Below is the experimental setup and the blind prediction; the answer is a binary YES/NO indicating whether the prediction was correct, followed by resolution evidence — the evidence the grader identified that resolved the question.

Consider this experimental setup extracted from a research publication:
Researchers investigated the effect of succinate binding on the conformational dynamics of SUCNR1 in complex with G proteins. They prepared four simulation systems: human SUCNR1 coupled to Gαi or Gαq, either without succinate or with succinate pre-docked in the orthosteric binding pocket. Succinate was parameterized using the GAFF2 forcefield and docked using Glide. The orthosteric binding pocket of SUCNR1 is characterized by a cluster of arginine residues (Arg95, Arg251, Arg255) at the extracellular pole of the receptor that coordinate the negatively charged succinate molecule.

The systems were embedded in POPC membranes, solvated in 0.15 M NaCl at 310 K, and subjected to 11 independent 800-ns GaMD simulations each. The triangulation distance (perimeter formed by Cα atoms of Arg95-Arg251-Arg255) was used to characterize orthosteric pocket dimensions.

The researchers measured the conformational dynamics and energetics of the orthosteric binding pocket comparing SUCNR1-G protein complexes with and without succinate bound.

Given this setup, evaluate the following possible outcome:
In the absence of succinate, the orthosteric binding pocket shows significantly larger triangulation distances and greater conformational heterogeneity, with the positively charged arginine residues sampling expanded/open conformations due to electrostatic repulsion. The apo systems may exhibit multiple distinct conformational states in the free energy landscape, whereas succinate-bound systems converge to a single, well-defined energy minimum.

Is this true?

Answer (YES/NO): NO